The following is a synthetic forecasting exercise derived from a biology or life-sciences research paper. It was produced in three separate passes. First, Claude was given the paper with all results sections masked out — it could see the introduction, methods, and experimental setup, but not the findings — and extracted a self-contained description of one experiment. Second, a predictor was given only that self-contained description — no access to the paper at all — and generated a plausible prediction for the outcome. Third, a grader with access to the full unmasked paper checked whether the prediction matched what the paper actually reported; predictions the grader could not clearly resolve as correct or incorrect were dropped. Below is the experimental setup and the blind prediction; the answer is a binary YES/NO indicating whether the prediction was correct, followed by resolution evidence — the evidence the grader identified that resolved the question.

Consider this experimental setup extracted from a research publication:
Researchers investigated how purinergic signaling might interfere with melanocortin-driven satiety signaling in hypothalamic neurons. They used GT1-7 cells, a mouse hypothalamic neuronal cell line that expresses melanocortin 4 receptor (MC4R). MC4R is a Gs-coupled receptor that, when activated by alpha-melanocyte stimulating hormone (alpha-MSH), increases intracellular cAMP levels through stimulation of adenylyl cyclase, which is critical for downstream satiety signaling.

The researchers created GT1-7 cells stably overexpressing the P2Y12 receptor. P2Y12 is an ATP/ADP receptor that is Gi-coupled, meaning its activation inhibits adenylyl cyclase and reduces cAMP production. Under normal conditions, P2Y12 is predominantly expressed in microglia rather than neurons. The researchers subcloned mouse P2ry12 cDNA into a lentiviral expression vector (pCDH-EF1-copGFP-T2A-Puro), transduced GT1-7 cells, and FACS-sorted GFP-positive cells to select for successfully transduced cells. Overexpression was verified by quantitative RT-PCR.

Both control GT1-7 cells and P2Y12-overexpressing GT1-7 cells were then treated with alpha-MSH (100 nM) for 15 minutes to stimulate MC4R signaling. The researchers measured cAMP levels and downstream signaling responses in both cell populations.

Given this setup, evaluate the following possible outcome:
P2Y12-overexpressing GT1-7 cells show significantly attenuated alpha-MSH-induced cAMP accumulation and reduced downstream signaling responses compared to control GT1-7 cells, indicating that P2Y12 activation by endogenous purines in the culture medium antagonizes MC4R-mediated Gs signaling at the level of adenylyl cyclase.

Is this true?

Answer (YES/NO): NO